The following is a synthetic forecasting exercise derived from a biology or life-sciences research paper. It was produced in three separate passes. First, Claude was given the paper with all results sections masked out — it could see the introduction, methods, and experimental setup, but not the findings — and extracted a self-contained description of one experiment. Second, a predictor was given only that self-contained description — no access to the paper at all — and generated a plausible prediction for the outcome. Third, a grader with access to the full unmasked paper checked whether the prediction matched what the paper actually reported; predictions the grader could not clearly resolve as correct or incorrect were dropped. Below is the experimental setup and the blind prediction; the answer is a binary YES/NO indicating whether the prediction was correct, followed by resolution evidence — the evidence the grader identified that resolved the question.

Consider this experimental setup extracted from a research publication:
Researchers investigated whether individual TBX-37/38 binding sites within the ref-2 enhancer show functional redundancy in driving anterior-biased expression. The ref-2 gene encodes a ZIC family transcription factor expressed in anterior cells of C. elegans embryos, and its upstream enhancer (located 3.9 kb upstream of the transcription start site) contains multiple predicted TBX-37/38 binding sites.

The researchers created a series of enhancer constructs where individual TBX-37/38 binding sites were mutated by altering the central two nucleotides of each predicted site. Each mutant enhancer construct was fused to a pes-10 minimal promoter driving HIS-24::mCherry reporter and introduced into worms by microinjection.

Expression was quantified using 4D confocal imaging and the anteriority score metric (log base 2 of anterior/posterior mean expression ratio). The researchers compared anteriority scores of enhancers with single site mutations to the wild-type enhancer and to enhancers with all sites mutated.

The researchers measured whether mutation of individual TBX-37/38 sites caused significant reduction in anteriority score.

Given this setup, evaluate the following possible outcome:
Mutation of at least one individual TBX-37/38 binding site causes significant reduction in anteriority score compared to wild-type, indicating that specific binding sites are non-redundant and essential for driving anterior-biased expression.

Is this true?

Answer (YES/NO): YES